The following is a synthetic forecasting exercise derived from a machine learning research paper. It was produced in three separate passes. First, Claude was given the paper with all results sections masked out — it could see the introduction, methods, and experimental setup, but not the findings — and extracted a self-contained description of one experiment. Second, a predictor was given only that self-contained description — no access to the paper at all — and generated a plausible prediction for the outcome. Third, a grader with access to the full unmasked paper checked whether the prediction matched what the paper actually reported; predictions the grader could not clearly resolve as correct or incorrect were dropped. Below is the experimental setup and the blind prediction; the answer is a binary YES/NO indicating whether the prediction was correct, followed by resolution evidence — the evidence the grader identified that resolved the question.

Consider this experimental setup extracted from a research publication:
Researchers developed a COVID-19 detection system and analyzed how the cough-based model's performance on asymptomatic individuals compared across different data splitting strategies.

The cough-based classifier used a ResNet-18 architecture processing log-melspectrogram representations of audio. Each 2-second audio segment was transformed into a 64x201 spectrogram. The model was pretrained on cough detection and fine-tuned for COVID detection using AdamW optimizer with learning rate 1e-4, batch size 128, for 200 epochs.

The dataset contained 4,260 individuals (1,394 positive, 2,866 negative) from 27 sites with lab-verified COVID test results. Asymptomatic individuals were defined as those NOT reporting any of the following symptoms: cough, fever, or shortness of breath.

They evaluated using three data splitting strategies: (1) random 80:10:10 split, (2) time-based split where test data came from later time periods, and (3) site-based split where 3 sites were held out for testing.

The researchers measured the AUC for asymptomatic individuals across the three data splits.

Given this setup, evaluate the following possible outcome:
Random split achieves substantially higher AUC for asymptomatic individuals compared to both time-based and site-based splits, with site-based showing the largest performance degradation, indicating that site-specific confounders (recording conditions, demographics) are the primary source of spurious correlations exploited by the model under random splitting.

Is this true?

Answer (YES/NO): NO